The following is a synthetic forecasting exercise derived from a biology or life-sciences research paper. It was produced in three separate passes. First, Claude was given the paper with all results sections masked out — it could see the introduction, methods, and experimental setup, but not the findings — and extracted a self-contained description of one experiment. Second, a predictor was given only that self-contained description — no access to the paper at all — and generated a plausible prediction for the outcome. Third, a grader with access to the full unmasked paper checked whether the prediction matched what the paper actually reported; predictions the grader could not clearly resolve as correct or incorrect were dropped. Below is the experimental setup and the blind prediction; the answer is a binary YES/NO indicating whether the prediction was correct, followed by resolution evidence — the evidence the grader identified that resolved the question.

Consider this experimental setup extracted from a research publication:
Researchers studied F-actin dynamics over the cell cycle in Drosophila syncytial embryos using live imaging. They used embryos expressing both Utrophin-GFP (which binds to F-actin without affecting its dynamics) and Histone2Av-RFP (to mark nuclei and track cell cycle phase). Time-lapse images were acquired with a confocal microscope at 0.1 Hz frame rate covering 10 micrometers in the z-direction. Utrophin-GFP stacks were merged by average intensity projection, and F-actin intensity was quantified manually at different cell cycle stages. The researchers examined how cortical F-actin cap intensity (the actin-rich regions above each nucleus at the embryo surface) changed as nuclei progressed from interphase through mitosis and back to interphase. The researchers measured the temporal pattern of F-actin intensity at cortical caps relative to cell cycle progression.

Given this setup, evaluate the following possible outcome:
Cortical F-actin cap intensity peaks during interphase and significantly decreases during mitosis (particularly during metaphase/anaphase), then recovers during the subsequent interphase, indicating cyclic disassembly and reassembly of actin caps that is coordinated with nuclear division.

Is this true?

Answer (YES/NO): YES